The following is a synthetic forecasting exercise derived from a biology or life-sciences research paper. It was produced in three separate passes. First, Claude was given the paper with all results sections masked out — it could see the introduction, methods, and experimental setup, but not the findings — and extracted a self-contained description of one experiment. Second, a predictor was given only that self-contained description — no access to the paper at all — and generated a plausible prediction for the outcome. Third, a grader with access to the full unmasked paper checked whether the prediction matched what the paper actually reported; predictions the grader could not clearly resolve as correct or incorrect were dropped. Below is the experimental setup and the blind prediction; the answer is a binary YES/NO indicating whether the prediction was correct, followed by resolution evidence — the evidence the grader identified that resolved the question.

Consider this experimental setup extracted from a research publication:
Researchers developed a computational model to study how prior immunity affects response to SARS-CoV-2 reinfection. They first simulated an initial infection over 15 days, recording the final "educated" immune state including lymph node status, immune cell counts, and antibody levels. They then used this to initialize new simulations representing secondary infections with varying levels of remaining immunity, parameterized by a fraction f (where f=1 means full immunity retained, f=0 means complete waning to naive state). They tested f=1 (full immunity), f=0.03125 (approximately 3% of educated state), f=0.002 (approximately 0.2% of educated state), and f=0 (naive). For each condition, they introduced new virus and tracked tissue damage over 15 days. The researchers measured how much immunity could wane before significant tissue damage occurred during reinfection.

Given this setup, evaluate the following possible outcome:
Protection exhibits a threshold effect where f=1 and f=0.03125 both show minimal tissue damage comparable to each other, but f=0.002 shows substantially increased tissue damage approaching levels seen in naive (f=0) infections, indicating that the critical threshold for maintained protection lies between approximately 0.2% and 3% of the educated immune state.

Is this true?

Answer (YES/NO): YES